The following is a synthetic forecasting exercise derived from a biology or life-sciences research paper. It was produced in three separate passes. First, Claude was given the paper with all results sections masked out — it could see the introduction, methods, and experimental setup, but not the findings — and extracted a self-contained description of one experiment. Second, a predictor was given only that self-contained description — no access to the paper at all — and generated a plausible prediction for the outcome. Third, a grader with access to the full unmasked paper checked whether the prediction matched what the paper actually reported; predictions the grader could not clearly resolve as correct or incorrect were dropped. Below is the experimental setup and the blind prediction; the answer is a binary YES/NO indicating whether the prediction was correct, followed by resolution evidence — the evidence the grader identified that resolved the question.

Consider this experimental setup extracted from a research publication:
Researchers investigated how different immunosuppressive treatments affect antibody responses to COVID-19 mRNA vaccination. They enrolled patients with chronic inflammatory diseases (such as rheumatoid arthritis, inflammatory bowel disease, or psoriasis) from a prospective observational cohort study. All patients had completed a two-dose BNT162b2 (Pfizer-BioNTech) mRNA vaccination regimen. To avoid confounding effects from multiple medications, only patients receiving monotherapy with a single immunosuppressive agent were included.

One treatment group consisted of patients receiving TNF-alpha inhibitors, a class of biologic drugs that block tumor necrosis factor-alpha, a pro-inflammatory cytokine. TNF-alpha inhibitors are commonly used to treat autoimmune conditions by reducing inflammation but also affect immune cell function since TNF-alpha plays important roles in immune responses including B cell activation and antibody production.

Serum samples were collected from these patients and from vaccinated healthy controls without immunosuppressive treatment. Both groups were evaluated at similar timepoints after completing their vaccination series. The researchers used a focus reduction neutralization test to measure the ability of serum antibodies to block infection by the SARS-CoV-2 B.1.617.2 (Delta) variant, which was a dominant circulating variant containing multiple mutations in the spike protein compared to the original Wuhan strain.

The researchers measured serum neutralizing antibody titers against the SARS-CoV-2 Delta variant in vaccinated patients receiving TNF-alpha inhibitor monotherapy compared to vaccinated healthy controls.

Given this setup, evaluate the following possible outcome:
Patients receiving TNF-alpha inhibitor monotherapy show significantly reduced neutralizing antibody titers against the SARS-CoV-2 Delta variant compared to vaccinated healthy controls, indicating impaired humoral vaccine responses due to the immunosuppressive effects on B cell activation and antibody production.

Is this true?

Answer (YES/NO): NO